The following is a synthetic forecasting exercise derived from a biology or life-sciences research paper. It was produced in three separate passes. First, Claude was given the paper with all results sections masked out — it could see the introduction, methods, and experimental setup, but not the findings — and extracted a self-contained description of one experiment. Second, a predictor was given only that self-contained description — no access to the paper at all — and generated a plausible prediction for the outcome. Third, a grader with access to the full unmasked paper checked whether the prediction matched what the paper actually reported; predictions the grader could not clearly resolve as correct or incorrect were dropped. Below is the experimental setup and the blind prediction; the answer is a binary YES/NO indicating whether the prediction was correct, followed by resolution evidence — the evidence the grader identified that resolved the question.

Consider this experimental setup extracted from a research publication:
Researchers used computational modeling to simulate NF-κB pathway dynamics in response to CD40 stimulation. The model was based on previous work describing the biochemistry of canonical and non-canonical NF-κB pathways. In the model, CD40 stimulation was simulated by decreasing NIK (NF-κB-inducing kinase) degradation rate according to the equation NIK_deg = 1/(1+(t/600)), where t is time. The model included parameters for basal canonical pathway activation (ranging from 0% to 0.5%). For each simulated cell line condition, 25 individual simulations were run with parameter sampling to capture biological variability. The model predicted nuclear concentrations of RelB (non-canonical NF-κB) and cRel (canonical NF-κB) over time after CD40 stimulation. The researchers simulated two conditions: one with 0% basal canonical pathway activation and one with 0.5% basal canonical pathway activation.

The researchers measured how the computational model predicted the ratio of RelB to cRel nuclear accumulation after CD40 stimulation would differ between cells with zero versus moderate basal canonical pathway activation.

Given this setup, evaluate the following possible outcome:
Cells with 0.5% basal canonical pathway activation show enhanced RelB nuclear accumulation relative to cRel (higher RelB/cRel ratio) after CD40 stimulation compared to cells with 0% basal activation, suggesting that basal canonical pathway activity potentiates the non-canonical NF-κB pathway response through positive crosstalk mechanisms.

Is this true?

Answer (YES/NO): NO